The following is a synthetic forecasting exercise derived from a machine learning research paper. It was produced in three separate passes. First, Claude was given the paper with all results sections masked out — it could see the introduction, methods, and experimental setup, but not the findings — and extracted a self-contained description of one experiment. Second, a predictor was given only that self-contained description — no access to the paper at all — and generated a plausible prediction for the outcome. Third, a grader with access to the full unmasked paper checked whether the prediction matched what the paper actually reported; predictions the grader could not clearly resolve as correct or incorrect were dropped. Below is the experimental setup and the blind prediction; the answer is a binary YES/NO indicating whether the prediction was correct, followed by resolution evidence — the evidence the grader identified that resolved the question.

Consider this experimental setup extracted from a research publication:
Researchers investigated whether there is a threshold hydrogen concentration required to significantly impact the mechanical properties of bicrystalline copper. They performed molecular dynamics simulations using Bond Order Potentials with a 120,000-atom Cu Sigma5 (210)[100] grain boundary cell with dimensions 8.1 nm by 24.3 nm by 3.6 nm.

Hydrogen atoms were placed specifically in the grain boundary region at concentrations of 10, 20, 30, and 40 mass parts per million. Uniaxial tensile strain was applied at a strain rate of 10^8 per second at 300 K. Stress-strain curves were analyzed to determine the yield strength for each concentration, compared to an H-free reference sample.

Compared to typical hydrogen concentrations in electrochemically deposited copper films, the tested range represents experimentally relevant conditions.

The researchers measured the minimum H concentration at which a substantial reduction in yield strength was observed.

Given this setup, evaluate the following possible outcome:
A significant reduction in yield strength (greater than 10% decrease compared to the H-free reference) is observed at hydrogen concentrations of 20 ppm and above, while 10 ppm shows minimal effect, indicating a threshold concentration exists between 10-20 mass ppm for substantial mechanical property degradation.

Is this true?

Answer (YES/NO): NO